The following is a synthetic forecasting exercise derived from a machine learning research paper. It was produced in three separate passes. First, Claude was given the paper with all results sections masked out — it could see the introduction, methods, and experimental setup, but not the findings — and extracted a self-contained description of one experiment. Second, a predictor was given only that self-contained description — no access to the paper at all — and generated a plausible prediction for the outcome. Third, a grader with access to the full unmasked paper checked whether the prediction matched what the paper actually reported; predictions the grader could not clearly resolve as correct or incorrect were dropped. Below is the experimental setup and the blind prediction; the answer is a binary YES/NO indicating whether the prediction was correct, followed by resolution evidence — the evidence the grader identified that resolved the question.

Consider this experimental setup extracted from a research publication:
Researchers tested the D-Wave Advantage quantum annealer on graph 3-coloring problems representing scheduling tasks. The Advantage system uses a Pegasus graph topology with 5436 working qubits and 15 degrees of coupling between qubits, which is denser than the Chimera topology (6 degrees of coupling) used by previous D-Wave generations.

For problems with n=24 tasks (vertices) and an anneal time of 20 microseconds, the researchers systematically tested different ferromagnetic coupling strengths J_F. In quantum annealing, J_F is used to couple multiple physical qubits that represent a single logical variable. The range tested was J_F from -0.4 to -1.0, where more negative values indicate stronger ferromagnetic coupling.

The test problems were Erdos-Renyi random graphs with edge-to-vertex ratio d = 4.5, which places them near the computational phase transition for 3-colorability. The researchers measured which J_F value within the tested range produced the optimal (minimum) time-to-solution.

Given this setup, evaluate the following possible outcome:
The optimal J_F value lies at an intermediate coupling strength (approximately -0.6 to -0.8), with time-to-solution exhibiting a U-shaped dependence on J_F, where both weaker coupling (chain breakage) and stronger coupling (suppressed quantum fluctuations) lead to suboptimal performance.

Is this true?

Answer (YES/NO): NO